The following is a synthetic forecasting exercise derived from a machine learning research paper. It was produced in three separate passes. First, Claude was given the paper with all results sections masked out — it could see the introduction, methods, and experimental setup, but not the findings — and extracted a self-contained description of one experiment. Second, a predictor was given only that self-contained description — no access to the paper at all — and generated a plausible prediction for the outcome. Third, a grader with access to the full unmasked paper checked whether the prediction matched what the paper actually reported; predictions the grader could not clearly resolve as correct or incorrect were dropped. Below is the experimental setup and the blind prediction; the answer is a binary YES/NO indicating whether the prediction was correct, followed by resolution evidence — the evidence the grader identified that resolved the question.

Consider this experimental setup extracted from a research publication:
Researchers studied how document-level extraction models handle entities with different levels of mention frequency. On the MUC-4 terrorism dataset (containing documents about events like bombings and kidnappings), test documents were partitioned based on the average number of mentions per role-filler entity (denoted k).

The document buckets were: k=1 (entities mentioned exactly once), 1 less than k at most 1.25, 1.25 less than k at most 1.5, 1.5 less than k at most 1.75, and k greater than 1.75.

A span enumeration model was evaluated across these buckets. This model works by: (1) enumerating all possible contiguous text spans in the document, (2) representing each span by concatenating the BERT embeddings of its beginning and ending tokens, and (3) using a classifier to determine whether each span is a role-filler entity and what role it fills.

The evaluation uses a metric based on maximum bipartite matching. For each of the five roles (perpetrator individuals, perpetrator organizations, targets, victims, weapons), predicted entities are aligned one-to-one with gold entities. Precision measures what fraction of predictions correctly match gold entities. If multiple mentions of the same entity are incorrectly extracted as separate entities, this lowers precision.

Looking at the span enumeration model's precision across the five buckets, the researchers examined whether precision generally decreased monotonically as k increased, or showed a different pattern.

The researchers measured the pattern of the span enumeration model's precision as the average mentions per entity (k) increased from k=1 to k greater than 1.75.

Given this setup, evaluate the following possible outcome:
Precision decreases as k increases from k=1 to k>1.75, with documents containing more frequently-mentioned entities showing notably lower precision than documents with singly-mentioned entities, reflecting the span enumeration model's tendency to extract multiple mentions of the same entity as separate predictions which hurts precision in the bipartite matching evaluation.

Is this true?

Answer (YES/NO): NO